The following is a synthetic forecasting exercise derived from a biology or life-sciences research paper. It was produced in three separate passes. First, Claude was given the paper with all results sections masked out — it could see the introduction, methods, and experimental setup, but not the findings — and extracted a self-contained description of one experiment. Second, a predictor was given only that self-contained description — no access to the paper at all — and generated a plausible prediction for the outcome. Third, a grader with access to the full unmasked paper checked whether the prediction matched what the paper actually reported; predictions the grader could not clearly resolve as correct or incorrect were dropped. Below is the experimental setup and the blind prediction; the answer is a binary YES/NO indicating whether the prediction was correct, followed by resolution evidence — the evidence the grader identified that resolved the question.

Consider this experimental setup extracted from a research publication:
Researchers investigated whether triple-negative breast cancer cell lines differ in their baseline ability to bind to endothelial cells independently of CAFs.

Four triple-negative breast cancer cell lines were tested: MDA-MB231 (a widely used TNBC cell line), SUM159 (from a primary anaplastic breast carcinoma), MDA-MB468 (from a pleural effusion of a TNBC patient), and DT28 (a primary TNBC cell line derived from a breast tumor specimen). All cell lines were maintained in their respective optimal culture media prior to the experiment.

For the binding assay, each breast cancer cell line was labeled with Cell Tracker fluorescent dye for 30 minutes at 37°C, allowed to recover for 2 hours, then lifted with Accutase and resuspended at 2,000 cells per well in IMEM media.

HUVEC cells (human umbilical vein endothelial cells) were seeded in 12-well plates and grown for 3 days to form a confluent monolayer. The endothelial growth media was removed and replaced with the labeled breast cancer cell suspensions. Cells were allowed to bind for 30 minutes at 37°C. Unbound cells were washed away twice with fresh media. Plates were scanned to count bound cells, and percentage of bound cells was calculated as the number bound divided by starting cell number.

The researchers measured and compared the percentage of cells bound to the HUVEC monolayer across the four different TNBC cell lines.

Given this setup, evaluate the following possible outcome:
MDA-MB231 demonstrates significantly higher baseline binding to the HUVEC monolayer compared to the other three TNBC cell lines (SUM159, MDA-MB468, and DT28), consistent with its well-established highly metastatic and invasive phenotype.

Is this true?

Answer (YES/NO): NO